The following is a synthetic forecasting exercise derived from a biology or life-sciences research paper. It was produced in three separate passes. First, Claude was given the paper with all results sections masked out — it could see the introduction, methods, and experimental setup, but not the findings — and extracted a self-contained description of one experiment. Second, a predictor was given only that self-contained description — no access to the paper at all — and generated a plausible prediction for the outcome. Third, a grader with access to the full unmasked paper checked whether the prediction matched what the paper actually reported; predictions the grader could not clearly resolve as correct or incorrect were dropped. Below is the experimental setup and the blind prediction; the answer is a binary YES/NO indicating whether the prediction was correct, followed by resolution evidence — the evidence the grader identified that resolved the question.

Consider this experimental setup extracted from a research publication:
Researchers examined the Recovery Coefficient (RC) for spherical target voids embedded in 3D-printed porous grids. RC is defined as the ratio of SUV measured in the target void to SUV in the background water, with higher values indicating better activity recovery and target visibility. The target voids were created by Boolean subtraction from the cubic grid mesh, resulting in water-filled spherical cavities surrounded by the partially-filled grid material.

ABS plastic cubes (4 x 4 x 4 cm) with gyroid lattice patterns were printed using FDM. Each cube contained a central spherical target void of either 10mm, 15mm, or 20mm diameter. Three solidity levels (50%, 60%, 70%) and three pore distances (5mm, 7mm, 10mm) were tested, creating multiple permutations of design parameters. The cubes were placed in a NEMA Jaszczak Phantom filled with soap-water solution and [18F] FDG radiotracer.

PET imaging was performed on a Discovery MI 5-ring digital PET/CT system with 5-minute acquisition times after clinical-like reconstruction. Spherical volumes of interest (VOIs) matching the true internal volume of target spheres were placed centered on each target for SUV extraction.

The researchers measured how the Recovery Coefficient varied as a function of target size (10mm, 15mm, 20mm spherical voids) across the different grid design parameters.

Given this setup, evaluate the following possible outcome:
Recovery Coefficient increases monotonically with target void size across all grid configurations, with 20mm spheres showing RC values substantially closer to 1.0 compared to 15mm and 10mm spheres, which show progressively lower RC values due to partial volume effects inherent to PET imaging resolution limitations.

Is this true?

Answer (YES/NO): YES